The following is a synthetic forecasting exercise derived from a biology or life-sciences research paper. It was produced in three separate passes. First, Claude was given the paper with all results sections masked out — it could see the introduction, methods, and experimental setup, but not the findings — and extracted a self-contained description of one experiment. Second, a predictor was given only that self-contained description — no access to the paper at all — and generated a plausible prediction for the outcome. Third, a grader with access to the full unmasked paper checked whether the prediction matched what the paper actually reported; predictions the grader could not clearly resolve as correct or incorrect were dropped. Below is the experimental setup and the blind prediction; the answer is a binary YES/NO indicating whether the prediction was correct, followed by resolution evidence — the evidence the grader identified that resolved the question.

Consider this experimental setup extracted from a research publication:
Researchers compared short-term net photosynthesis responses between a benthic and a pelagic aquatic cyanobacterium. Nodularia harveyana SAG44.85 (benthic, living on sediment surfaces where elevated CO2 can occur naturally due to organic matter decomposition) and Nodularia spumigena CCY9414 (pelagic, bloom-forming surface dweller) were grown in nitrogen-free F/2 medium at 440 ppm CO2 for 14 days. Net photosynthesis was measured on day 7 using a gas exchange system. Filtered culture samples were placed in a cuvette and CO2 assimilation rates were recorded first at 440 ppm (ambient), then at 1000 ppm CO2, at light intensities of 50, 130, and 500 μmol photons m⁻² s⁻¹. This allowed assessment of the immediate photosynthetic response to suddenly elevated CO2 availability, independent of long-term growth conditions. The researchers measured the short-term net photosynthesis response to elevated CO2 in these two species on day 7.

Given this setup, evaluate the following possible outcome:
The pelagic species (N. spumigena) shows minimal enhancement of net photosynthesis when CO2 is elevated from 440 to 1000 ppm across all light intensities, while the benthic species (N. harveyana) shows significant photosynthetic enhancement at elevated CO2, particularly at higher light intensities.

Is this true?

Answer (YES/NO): NO